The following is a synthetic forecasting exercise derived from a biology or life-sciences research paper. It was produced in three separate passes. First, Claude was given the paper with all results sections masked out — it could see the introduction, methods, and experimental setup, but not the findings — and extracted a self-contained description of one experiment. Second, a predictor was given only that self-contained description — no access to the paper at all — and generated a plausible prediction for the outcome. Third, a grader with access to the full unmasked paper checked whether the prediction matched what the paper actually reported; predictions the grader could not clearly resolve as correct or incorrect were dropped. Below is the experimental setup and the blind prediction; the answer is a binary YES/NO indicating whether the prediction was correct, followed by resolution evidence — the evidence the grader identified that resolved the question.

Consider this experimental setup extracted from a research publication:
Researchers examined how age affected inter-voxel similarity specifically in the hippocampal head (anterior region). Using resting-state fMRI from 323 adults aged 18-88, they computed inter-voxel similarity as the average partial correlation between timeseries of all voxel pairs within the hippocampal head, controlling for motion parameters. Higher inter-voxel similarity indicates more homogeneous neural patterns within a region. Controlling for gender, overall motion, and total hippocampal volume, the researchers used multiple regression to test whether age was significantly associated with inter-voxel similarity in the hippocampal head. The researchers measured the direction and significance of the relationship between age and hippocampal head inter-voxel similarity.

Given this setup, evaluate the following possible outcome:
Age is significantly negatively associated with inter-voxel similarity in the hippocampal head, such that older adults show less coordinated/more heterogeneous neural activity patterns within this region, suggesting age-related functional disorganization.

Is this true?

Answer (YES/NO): NO